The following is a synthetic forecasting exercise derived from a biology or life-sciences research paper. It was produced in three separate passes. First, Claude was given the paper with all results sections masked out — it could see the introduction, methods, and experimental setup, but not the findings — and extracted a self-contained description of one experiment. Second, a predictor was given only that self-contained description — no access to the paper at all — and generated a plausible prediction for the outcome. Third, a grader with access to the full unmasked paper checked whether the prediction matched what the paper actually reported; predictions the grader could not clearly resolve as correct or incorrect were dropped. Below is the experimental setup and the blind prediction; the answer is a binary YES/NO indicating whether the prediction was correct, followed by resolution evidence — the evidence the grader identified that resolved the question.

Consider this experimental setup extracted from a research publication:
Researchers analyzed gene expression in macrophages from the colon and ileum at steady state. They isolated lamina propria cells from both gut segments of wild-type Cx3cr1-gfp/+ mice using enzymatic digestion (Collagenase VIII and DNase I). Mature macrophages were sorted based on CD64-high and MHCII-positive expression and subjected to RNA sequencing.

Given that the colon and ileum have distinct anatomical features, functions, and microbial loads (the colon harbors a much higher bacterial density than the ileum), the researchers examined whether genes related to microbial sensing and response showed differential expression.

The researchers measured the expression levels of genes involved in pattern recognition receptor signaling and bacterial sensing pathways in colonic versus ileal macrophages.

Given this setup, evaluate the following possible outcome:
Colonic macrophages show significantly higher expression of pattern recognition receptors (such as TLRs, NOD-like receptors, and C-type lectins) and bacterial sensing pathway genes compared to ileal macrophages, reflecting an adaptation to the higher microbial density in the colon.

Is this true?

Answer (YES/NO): NO